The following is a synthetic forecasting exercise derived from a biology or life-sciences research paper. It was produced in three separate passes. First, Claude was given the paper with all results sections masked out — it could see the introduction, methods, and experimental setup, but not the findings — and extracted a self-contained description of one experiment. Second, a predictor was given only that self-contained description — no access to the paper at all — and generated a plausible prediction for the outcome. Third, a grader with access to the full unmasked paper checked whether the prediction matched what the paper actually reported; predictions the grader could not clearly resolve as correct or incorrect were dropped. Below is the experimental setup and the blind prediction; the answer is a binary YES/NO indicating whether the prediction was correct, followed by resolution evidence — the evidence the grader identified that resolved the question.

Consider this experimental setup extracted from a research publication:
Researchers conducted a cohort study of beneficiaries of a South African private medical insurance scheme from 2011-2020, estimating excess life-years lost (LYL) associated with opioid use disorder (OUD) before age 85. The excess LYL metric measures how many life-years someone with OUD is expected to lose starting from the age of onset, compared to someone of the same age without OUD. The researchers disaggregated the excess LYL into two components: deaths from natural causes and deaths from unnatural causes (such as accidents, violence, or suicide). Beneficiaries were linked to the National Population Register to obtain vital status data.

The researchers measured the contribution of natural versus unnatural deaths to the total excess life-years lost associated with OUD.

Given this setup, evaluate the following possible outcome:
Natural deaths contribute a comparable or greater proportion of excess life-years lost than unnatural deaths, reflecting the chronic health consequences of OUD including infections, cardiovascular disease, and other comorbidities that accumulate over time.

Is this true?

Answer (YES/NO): YES